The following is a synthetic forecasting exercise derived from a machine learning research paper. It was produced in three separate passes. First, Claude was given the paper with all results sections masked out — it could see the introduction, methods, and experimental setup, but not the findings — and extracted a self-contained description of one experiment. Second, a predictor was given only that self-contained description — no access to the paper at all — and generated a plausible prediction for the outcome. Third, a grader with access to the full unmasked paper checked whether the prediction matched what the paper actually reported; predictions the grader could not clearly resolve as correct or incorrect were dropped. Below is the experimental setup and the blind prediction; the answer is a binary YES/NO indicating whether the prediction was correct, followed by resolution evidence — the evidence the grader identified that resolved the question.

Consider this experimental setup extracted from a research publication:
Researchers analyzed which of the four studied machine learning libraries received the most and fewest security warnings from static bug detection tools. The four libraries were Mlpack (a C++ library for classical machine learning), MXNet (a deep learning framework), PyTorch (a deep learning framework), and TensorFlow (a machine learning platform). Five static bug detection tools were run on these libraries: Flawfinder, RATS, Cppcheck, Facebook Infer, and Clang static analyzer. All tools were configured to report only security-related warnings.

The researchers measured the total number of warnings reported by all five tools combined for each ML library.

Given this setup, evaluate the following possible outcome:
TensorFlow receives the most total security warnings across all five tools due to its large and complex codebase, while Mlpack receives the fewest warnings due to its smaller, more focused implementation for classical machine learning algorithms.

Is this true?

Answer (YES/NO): YES